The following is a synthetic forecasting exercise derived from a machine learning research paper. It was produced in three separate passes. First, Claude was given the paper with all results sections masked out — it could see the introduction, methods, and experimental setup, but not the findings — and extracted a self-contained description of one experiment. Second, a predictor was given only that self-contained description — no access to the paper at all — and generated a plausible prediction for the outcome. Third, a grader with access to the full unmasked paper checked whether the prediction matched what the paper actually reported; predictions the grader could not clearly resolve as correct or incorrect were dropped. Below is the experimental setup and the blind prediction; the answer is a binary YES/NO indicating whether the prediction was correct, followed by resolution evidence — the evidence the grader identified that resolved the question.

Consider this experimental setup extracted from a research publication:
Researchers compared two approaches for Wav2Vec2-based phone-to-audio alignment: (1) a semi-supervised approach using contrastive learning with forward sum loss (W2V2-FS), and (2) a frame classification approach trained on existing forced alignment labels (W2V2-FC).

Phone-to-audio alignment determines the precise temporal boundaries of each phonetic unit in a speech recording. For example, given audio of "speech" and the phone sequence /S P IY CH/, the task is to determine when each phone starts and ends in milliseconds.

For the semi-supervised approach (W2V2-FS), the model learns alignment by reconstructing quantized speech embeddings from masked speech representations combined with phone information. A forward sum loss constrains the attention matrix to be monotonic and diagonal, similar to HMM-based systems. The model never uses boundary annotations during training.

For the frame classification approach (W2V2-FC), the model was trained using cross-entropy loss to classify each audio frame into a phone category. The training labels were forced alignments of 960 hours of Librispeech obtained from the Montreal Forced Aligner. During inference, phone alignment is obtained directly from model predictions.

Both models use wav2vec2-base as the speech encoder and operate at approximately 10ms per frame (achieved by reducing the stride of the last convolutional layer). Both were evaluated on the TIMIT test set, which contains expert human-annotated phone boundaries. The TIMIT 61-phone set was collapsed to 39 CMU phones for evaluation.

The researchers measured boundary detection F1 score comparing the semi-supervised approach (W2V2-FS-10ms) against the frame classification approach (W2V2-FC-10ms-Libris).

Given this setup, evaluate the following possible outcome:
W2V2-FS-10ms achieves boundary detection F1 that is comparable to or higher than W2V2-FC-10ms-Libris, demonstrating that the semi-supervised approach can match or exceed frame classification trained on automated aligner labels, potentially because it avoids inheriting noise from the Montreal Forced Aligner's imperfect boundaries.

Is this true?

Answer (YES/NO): YES